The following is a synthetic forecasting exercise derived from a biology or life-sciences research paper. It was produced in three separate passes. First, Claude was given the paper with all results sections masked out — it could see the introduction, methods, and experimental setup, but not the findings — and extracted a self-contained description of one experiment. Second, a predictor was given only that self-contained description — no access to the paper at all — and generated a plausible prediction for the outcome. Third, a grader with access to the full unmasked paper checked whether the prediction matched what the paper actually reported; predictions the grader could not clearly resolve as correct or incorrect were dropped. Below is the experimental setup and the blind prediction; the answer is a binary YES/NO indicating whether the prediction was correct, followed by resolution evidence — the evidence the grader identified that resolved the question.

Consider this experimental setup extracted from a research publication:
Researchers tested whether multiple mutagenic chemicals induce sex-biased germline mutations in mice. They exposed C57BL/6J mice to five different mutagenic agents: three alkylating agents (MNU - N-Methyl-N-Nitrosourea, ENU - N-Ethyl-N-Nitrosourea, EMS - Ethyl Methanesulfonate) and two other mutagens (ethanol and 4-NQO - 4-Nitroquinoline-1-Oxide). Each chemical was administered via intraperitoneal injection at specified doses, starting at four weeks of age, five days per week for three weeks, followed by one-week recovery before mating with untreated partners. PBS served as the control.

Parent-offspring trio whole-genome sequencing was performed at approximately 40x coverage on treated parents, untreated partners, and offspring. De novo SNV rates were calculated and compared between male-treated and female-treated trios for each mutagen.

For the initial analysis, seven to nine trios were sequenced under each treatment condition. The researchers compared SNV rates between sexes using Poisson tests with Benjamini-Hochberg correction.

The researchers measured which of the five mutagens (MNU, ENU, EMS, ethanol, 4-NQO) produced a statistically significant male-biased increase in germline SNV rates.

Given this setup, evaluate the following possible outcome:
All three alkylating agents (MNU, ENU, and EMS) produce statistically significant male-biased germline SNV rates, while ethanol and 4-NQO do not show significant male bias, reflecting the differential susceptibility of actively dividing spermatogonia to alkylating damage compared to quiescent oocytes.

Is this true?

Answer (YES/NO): NO